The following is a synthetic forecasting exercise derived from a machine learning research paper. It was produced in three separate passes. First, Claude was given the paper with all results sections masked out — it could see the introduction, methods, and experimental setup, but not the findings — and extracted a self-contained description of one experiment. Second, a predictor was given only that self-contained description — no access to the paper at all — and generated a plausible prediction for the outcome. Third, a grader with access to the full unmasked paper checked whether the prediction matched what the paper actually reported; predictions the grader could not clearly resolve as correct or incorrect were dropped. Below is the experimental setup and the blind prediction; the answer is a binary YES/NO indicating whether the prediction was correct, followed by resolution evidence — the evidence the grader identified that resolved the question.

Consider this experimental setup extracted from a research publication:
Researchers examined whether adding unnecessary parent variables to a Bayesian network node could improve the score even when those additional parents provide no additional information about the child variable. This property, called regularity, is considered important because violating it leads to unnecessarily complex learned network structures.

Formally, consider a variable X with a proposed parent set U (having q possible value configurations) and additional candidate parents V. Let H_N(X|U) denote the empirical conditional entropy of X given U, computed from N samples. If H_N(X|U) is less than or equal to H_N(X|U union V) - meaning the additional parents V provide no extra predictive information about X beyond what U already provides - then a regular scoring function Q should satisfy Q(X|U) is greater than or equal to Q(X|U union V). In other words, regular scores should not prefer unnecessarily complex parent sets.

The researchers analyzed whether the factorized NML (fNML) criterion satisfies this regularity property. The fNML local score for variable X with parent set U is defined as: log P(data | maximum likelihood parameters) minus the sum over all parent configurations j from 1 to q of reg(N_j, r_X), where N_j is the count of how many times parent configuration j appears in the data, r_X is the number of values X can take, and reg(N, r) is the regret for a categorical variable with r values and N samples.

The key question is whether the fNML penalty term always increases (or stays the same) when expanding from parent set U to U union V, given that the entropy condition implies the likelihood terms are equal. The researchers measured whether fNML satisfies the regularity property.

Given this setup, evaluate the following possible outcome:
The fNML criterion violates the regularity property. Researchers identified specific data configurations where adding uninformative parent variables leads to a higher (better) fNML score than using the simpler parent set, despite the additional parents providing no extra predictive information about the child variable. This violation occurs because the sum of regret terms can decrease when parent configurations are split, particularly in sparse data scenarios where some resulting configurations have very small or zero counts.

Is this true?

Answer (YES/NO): NO